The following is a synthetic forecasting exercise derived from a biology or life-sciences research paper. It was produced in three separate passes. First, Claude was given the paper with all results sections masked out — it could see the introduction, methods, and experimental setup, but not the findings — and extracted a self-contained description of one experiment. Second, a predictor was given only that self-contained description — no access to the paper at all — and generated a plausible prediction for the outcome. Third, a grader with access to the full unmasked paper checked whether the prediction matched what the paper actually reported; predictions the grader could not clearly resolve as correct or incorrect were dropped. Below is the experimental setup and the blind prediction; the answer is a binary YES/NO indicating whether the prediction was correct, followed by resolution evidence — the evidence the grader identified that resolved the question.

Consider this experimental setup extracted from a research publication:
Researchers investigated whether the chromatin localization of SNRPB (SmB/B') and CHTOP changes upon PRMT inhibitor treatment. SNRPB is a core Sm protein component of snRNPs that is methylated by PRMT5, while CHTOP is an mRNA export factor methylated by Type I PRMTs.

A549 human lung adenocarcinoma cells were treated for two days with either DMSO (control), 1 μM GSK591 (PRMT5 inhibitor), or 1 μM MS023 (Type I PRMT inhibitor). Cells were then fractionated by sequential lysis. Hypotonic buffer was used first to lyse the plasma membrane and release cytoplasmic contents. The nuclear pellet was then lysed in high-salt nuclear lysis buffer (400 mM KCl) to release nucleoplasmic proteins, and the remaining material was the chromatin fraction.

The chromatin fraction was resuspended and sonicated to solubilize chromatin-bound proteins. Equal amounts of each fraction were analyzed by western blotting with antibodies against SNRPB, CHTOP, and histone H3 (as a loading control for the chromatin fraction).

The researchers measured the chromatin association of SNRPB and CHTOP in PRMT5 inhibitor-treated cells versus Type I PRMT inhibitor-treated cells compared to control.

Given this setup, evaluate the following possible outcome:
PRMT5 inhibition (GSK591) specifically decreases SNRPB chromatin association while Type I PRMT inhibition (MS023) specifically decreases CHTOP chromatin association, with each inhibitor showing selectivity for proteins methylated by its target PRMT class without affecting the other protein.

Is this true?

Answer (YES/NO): NO